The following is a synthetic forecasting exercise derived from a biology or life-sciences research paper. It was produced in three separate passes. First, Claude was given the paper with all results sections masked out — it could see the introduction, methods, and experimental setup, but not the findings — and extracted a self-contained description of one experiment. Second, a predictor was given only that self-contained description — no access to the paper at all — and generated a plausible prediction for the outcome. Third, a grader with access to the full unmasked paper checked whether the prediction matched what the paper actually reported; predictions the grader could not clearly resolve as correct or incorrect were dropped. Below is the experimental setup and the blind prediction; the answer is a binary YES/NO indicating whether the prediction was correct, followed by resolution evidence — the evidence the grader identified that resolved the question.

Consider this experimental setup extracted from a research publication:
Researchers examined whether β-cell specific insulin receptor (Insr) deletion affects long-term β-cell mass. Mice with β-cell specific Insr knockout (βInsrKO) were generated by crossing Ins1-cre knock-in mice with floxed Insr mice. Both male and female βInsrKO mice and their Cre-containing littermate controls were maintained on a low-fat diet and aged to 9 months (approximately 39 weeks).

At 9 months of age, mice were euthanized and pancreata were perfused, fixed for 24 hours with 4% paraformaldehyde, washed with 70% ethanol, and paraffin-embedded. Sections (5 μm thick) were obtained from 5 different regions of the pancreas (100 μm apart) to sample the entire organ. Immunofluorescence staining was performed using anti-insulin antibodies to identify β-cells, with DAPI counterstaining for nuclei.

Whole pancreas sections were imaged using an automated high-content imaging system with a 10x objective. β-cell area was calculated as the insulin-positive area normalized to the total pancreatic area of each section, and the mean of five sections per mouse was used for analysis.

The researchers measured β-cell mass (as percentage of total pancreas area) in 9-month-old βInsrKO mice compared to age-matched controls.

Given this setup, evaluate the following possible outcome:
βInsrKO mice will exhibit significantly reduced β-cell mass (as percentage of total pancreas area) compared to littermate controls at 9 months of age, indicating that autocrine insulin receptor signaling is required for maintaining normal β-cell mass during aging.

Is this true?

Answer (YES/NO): NO